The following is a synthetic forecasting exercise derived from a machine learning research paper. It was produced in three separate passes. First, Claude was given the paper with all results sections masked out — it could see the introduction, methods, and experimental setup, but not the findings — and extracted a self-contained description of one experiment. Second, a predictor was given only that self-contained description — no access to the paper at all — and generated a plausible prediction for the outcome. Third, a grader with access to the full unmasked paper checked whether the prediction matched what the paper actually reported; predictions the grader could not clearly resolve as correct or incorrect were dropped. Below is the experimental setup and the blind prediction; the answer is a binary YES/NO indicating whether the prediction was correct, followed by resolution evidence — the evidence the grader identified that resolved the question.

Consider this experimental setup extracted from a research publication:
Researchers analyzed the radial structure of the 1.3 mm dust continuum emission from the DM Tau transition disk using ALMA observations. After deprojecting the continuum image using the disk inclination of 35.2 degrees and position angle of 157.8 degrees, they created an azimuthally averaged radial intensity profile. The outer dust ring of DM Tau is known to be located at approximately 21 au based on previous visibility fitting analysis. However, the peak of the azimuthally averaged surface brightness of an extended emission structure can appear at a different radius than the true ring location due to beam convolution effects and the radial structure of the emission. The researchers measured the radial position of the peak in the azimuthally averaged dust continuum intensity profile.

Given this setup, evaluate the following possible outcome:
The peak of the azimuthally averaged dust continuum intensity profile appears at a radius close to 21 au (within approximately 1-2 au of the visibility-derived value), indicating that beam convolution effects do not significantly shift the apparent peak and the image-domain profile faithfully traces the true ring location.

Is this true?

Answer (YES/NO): NO